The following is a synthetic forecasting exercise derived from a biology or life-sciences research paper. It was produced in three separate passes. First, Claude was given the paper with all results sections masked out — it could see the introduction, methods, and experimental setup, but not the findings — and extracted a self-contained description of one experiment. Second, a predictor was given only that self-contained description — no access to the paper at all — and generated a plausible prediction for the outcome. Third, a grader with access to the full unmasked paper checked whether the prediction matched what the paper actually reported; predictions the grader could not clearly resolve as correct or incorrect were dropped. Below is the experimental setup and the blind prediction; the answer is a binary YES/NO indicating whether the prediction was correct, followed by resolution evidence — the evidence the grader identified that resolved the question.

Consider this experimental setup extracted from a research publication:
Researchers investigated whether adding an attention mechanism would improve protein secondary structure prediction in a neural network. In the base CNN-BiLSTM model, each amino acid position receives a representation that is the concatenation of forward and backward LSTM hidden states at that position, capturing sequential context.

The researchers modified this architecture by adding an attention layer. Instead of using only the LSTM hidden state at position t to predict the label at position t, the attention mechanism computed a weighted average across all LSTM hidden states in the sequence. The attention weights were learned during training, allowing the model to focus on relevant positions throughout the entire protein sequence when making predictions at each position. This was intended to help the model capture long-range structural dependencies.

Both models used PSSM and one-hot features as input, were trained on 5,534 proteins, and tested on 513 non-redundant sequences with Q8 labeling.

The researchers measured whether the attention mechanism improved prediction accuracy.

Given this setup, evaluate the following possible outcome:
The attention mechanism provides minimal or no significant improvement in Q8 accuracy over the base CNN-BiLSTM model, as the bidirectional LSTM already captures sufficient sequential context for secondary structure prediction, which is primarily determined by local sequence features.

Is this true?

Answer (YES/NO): YES